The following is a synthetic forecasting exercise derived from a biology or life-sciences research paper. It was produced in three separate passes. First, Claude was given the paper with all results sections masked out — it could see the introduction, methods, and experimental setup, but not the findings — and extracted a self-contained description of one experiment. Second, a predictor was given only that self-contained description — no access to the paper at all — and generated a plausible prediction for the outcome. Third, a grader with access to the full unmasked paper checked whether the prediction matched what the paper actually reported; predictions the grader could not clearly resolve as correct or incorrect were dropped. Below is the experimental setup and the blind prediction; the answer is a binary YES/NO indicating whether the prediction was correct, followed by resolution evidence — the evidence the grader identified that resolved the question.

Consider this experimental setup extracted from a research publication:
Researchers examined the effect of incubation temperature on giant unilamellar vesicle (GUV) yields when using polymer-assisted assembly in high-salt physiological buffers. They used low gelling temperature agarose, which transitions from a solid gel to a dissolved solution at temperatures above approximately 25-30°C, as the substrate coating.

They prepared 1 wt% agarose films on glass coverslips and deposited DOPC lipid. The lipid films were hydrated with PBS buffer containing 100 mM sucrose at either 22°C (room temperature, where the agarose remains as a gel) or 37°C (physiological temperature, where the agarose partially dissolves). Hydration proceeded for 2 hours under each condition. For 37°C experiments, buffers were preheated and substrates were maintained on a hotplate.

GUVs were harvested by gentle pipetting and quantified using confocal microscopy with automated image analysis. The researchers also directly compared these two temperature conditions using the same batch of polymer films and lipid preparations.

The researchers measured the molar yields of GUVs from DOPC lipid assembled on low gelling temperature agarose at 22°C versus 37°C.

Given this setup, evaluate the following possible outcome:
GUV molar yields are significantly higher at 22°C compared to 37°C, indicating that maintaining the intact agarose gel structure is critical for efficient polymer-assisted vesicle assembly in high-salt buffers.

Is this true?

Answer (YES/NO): YES